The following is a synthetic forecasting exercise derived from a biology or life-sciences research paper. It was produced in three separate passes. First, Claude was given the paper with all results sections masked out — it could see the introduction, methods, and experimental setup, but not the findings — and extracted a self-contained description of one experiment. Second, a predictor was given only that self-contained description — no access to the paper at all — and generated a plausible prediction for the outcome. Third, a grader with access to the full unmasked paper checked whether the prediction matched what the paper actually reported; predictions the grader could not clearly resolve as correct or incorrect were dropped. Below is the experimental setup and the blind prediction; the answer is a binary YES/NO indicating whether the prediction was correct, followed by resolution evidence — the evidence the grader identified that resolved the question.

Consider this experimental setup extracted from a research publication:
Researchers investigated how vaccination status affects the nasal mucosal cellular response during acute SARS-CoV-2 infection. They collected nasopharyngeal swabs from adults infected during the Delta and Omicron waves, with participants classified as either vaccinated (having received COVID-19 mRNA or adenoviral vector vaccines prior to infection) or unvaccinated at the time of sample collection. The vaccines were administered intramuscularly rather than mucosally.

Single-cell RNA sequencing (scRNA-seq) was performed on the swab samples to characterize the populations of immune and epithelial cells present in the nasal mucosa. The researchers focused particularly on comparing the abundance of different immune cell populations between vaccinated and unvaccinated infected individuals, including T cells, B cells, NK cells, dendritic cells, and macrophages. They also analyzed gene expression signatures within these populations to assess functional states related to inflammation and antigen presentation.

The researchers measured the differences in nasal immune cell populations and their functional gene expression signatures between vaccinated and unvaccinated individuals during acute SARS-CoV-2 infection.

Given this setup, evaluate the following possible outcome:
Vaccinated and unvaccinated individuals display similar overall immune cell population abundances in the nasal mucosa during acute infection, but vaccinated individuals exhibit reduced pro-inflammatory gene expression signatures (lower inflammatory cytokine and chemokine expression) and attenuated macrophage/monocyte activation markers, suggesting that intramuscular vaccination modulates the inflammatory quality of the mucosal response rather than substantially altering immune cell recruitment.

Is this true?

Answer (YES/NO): NO